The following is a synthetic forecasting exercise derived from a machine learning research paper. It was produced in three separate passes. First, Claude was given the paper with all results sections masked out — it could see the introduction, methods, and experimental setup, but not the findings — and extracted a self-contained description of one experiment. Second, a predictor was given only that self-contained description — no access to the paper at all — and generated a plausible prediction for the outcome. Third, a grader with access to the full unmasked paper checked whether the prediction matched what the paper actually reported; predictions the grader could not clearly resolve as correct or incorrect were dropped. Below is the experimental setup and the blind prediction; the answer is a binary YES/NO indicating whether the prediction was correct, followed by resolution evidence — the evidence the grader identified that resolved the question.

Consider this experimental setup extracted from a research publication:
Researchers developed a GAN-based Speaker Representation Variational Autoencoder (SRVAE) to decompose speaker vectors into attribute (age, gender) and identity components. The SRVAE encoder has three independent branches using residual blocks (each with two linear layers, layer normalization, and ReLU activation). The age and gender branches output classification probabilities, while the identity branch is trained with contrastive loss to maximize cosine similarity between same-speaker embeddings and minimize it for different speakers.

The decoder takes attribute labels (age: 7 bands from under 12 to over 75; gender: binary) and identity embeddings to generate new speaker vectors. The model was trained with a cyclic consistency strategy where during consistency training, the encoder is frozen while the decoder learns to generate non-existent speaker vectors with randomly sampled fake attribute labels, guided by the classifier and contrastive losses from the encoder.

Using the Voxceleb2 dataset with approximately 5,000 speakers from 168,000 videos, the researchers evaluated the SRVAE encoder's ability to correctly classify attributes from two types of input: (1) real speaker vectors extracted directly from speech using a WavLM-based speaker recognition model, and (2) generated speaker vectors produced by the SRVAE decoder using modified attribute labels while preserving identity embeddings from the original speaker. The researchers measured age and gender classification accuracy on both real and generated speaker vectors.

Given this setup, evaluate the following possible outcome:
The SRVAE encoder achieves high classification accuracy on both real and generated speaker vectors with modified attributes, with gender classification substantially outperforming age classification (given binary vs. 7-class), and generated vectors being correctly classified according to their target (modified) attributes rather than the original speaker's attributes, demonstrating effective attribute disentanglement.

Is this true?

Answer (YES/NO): NO